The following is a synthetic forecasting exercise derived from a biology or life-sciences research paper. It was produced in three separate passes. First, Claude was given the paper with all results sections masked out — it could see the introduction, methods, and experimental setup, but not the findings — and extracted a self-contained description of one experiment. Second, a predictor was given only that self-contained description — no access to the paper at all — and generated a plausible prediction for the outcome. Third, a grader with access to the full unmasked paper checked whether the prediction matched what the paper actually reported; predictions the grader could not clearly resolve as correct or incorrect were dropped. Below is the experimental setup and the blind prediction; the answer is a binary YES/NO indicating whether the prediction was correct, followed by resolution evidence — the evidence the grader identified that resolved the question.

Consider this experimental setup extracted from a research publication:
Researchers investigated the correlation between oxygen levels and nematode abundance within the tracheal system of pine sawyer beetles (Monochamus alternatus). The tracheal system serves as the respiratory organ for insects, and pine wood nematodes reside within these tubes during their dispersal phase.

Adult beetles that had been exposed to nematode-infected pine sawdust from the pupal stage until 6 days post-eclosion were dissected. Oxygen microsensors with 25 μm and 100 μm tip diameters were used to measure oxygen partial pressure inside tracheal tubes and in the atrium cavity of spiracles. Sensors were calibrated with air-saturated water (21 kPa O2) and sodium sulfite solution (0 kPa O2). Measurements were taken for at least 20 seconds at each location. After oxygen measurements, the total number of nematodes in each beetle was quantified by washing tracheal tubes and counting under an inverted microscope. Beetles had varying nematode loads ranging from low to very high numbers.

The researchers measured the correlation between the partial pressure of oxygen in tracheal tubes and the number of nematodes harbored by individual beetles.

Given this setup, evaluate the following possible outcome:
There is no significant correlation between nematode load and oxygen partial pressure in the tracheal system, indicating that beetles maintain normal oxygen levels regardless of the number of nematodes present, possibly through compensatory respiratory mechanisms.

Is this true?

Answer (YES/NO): NO